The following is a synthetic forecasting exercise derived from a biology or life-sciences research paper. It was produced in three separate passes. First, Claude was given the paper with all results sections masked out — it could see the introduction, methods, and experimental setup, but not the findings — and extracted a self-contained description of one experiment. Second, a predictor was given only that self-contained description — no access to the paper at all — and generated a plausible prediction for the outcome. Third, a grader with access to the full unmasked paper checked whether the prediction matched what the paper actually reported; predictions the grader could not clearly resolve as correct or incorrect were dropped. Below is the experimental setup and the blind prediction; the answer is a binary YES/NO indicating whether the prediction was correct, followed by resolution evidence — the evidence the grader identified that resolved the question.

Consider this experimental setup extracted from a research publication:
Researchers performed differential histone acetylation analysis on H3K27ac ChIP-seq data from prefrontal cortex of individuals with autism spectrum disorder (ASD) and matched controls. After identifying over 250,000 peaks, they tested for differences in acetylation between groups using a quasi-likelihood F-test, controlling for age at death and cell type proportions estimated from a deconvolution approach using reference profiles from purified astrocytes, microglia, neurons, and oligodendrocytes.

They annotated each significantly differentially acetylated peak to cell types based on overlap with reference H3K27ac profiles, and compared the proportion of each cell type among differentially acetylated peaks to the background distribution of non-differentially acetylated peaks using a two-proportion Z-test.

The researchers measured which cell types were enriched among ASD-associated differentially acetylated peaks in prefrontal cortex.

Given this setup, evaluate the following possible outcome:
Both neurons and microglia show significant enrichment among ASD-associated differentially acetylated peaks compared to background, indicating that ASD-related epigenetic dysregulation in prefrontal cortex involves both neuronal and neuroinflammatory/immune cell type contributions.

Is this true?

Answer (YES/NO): NO